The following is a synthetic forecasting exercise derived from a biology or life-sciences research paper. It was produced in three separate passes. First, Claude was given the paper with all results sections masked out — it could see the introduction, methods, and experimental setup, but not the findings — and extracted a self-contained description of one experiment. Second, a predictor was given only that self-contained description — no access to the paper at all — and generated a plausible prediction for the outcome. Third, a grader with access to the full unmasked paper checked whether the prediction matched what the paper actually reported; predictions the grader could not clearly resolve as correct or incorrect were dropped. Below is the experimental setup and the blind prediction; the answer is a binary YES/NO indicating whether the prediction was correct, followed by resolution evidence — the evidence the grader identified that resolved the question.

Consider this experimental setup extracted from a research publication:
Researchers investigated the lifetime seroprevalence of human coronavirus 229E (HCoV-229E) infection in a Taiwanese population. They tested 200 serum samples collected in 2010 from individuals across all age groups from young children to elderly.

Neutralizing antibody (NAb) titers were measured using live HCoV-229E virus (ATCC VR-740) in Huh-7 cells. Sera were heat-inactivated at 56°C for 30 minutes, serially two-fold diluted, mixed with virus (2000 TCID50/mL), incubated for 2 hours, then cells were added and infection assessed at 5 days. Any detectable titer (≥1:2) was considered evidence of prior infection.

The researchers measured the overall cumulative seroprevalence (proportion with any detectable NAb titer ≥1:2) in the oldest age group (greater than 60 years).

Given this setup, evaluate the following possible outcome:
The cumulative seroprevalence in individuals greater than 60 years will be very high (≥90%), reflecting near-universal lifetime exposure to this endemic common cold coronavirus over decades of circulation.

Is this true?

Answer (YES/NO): YES